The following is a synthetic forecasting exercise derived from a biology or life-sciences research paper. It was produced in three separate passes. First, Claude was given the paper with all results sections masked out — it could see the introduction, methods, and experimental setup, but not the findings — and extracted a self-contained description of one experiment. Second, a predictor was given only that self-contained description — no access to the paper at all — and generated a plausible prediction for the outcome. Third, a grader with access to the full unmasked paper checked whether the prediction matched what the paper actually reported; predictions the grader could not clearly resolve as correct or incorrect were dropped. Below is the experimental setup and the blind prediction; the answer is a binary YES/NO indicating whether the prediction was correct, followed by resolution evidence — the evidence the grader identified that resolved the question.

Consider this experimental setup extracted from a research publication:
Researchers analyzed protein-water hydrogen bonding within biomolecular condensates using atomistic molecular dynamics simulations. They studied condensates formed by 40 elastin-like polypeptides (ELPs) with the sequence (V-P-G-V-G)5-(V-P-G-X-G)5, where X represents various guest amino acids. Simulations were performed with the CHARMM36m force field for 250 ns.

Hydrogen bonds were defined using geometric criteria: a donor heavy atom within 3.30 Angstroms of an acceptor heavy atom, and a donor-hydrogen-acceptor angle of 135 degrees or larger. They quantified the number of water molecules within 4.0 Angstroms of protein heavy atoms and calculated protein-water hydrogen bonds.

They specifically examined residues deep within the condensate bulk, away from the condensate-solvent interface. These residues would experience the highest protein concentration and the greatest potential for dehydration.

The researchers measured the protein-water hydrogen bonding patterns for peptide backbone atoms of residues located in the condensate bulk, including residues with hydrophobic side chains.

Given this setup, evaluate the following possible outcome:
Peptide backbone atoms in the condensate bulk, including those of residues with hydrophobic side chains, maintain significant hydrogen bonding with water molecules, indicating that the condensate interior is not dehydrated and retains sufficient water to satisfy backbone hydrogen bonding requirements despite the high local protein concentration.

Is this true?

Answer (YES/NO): YES